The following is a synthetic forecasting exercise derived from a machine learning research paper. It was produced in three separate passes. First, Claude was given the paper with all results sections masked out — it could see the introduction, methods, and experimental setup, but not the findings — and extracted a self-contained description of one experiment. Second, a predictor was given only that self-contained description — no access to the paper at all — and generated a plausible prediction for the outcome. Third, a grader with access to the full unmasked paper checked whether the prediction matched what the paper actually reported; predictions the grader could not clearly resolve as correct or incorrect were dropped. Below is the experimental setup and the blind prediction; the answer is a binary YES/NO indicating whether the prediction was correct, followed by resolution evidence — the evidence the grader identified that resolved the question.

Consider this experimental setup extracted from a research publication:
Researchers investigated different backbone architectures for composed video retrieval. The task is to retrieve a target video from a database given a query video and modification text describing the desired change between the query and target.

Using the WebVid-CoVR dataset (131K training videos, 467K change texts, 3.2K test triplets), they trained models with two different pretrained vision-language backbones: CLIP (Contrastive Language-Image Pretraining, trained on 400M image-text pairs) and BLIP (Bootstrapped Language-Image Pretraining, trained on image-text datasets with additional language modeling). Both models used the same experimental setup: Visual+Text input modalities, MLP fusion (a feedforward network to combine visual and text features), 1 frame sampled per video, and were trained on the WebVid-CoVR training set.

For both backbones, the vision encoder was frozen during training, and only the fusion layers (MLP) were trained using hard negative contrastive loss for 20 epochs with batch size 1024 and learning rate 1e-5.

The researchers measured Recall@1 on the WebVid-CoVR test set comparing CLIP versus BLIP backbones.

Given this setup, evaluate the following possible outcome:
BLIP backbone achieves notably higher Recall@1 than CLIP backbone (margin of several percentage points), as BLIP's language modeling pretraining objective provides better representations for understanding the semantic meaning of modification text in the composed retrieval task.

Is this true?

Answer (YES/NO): NO